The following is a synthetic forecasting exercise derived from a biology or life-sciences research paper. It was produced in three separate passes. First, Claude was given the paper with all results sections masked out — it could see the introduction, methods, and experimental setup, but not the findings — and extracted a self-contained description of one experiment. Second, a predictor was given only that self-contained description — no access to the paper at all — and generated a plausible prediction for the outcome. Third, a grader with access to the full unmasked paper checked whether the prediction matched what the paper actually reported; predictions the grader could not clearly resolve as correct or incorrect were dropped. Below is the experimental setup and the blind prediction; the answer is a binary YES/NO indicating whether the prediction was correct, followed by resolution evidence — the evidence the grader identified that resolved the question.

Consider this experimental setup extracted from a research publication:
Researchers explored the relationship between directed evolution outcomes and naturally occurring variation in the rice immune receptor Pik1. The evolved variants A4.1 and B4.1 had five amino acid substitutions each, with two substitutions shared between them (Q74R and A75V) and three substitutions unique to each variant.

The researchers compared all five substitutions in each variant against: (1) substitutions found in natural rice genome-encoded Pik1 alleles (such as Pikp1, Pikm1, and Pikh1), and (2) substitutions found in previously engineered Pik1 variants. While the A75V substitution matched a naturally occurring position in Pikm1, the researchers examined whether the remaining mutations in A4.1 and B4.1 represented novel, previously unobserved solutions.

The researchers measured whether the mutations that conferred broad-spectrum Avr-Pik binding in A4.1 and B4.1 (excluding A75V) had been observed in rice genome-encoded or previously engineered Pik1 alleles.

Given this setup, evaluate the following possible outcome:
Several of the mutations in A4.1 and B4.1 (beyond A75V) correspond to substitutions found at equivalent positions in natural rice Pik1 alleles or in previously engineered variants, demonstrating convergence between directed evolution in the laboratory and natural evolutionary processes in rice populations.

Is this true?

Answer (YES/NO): NO